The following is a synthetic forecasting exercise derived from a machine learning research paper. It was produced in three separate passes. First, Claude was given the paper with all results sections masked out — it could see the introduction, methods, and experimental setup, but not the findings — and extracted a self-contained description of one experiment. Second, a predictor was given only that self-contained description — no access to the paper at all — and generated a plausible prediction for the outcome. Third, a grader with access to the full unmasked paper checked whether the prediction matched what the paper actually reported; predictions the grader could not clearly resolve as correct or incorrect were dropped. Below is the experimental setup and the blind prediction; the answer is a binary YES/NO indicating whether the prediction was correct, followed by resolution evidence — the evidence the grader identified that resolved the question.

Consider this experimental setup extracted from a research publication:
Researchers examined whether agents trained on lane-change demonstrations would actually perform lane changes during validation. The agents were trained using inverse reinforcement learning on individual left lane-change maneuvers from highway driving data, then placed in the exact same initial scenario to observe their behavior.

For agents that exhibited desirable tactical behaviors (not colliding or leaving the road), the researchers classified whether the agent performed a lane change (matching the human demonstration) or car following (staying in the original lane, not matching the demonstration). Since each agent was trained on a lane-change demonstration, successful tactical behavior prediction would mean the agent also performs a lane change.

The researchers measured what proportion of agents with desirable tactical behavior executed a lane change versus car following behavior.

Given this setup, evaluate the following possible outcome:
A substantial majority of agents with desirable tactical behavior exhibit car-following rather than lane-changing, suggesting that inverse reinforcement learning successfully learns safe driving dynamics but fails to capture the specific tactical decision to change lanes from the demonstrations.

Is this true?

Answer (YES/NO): NO